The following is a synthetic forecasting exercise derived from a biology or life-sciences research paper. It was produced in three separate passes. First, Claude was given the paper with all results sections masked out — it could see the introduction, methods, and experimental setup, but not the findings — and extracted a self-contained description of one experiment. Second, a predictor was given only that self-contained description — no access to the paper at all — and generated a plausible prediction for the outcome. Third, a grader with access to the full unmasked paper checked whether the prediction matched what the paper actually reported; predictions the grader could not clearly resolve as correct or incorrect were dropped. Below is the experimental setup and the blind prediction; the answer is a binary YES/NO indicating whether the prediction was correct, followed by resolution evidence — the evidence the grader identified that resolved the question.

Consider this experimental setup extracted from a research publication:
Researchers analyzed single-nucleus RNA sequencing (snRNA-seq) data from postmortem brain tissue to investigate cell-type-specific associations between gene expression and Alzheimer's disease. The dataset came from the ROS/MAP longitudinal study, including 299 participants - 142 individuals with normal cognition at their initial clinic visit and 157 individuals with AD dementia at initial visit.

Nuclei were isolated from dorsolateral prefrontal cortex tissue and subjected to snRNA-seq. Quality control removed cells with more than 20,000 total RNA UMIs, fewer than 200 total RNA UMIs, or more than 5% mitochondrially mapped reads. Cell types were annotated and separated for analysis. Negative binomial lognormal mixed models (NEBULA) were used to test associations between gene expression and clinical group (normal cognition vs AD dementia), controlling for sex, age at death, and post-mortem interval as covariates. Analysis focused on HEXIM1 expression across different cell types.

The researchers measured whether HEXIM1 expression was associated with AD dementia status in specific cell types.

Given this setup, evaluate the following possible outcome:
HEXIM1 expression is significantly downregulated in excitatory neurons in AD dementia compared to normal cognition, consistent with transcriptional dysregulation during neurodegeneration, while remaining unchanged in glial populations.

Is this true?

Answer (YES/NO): NO